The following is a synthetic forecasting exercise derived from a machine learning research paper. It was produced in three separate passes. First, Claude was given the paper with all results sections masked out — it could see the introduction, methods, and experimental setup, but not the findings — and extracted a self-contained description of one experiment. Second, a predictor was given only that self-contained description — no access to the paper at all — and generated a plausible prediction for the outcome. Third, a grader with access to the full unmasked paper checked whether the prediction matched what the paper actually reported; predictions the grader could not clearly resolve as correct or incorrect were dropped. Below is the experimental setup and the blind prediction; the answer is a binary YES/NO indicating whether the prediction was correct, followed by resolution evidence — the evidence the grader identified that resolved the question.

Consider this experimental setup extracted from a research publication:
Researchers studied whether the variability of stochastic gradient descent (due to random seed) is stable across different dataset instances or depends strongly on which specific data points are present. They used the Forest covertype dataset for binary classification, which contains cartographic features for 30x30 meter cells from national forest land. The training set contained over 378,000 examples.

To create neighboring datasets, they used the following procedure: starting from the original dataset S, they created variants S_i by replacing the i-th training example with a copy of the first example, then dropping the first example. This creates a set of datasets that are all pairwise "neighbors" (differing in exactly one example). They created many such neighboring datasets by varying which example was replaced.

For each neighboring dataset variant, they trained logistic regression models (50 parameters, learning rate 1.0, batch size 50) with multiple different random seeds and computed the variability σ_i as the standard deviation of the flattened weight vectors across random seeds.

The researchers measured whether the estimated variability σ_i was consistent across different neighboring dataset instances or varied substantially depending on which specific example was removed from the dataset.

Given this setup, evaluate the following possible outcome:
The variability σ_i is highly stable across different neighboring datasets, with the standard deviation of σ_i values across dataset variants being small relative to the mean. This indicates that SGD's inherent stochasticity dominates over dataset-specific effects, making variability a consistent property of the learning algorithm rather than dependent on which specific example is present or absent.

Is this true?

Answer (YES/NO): YES